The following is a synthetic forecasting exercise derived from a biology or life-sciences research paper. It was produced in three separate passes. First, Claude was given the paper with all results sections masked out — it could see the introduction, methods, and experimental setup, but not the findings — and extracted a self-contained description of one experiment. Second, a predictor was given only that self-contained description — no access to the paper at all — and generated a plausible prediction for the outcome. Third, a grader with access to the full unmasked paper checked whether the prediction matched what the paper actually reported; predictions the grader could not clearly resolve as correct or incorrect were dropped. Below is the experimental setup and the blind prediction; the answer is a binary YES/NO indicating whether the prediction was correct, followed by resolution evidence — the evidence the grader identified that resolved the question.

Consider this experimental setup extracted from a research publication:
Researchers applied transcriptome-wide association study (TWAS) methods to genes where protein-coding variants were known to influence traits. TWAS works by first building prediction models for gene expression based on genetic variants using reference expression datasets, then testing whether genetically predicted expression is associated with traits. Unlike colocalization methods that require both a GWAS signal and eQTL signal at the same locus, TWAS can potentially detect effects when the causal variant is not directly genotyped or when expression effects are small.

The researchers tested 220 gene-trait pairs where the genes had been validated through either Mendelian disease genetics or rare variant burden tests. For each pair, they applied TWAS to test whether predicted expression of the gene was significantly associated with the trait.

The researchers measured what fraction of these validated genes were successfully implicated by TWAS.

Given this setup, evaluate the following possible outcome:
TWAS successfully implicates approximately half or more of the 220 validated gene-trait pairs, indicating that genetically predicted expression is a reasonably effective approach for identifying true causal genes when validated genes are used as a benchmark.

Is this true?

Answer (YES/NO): NO